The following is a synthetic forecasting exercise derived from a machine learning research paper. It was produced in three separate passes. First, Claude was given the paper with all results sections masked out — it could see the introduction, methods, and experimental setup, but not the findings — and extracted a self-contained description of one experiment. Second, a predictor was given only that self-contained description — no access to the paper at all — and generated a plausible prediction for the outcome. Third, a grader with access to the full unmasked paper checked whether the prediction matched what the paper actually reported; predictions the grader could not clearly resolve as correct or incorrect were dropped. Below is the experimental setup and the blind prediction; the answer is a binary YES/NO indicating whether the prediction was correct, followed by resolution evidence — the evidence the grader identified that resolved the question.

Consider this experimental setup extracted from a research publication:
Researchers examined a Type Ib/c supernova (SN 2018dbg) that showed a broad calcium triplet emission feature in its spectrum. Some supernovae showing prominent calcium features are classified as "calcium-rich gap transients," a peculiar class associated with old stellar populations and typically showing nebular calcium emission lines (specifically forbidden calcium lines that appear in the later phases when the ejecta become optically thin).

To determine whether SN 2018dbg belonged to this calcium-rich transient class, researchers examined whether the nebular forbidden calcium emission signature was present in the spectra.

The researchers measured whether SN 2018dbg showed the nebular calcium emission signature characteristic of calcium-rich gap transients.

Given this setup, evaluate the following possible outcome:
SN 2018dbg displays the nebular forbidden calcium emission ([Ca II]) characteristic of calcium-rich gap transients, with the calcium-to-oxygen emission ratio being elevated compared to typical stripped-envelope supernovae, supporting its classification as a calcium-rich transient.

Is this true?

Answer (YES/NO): NO